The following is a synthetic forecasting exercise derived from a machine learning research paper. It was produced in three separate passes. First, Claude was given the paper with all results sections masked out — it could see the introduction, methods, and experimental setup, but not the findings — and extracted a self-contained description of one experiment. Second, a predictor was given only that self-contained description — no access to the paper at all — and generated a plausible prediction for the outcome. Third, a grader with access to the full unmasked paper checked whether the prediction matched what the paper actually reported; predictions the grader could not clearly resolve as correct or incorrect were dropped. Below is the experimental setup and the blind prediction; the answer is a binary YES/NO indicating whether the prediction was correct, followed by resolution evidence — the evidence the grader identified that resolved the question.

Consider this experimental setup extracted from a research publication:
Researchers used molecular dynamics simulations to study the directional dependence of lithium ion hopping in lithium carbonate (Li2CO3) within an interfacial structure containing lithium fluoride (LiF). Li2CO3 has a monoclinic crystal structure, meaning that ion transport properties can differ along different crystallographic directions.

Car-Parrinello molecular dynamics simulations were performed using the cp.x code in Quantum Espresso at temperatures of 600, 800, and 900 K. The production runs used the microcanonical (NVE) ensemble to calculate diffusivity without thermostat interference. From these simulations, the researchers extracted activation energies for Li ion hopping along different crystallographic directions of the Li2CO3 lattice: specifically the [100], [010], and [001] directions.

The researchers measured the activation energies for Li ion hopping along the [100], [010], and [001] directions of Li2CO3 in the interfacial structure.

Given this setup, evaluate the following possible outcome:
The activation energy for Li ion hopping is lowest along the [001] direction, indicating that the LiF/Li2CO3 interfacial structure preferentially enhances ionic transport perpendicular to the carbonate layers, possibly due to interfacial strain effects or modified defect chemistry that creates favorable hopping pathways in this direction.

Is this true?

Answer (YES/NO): NO